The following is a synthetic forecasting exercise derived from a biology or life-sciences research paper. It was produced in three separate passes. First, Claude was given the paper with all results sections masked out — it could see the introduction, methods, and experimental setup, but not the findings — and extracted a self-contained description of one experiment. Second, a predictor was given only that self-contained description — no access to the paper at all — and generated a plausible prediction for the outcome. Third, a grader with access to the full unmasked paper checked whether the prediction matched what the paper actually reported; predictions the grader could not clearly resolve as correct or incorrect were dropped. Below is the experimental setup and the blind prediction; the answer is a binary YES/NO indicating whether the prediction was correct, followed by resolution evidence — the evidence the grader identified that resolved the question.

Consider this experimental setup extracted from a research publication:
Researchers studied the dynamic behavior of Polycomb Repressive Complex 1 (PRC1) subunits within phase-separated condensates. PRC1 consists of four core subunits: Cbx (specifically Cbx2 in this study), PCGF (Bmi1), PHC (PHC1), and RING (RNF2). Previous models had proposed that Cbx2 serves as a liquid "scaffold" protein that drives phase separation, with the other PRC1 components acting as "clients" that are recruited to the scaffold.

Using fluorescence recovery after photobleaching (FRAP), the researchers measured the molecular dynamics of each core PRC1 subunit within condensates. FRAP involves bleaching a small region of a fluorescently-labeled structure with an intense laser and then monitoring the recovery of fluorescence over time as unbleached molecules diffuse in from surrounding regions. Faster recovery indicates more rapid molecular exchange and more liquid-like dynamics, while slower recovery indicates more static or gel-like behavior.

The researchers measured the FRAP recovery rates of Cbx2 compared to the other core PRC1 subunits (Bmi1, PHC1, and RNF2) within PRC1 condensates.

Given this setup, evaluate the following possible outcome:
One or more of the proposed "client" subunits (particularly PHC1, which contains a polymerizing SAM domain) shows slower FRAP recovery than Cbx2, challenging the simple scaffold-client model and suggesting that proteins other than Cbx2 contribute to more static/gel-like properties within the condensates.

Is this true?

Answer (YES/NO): NO